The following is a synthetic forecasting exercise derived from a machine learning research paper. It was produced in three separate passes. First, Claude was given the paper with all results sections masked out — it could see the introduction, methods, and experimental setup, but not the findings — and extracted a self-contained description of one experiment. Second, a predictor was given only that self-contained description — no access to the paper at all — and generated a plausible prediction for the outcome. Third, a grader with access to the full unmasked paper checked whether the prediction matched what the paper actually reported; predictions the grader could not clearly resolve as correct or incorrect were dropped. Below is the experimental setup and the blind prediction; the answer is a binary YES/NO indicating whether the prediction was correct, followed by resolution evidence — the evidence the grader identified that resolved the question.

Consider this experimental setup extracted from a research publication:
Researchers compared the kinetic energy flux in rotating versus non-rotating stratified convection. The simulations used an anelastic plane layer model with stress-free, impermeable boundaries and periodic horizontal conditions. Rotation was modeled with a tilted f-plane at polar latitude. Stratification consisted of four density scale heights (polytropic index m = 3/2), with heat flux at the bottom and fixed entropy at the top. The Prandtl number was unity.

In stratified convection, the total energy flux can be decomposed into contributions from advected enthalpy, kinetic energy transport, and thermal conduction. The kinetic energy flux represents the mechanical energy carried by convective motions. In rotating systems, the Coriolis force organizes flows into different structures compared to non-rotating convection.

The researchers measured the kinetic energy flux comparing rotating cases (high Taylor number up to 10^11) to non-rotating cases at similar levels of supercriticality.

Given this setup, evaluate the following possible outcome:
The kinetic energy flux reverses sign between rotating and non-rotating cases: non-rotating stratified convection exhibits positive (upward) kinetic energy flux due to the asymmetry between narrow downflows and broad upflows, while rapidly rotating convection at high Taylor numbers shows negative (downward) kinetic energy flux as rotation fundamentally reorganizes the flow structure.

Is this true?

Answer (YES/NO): NO